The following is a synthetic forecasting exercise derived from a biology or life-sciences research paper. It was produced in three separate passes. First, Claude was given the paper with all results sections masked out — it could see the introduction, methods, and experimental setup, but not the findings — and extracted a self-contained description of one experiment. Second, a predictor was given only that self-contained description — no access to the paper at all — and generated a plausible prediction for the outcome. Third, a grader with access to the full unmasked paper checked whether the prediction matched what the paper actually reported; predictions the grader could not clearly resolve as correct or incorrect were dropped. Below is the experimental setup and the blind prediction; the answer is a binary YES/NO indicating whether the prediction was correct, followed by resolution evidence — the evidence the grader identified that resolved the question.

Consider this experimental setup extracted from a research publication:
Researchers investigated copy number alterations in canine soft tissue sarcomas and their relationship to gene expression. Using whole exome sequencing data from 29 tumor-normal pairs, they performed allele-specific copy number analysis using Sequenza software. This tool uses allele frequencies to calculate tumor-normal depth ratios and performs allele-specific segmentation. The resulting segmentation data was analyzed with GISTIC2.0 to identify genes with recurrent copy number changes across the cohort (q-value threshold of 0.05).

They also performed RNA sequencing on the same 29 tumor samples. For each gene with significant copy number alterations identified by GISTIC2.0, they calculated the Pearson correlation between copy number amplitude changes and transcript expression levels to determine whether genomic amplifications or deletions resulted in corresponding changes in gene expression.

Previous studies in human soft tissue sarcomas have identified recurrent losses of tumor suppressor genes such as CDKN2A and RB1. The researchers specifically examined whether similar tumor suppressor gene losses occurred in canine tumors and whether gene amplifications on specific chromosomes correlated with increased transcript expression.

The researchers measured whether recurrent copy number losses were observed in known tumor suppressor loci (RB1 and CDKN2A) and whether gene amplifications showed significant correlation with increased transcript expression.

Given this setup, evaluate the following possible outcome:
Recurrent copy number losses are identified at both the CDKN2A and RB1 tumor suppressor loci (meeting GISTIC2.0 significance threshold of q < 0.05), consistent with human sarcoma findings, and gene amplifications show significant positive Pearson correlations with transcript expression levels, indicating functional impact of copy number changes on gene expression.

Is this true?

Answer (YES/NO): NO